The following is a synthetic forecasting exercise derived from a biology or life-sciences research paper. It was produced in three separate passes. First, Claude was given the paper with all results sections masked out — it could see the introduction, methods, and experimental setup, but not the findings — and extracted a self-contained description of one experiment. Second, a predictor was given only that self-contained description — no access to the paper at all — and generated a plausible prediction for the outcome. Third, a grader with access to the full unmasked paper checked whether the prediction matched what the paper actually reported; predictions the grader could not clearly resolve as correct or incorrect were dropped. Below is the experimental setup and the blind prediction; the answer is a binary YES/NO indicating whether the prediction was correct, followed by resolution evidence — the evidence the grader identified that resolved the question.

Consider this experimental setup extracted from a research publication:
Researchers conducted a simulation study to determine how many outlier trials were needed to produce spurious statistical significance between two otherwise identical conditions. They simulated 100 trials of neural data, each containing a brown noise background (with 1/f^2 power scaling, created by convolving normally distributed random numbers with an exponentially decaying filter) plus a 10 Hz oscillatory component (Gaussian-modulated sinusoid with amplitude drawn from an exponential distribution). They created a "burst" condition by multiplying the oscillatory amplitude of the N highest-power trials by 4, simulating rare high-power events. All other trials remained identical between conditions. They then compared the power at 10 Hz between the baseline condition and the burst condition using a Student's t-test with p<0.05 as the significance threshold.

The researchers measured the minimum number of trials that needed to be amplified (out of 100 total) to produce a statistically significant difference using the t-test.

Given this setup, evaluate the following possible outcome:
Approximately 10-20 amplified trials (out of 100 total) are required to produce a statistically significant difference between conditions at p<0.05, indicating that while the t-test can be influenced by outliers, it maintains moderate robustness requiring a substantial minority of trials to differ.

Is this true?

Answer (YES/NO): NO